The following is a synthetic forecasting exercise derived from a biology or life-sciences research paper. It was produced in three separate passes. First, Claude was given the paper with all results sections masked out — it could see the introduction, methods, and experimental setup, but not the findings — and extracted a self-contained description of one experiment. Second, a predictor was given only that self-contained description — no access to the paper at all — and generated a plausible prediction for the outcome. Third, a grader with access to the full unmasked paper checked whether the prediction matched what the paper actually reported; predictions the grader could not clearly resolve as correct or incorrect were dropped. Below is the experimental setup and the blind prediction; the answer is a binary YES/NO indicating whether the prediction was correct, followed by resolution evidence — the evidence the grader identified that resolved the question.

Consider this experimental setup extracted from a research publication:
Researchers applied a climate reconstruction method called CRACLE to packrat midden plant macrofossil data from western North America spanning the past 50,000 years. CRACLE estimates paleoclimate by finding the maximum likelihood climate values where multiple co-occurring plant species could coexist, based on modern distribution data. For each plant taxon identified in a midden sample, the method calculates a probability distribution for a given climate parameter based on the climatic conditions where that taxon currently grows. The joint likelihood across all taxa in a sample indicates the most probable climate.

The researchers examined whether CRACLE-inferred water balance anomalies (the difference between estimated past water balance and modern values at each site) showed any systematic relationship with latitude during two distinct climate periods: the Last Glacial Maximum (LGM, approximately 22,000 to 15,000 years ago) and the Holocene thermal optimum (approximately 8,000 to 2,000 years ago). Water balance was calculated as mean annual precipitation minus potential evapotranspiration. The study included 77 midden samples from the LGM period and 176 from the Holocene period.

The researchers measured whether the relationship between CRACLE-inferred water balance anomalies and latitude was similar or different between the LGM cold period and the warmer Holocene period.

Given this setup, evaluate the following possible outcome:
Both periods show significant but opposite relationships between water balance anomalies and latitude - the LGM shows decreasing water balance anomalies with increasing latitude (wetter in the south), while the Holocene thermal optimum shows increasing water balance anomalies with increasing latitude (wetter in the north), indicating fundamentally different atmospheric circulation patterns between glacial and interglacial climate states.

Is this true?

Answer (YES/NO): NO